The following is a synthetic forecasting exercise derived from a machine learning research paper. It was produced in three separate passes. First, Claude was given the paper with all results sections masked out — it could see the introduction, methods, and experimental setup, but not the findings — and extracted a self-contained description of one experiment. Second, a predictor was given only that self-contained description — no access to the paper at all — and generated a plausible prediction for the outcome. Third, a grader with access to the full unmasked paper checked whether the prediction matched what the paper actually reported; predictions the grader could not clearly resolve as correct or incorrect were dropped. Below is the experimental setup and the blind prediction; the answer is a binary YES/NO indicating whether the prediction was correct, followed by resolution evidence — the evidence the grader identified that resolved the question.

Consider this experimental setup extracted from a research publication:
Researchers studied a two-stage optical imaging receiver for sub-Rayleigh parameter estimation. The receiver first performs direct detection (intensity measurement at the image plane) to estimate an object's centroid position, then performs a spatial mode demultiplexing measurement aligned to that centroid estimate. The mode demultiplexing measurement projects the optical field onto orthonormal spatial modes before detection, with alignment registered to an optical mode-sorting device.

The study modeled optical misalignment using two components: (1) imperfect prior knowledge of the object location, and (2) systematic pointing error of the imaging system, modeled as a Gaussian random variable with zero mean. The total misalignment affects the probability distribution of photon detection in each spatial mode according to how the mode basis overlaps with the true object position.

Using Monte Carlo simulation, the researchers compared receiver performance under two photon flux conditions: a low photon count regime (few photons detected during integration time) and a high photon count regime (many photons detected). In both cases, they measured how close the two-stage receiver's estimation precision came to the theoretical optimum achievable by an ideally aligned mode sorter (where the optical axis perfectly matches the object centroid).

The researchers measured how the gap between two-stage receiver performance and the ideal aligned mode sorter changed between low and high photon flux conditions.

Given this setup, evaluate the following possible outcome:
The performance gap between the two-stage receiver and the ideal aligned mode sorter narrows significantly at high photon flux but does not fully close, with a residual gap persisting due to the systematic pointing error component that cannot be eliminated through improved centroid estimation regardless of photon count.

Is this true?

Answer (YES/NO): NO